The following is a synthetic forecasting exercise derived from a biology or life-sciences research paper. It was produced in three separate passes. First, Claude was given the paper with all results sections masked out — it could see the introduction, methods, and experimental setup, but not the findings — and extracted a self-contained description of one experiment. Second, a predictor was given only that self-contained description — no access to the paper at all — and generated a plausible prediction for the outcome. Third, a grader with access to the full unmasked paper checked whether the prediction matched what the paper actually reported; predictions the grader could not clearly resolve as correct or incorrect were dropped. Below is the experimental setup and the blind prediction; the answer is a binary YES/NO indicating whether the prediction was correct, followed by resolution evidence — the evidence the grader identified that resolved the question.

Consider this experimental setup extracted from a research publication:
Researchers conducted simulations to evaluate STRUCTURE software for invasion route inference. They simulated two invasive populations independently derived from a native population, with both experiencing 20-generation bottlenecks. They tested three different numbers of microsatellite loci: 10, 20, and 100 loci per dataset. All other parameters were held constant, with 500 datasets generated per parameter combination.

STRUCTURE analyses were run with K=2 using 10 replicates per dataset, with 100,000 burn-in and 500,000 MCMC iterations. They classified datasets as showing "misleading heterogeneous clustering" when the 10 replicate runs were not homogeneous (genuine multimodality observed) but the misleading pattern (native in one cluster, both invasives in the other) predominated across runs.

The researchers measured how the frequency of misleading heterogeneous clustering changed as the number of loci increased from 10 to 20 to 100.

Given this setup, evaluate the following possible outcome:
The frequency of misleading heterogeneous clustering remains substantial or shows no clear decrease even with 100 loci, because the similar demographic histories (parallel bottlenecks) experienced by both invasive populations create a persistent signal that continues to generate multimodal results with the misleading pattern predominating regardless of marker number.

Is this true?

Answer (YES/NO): NO